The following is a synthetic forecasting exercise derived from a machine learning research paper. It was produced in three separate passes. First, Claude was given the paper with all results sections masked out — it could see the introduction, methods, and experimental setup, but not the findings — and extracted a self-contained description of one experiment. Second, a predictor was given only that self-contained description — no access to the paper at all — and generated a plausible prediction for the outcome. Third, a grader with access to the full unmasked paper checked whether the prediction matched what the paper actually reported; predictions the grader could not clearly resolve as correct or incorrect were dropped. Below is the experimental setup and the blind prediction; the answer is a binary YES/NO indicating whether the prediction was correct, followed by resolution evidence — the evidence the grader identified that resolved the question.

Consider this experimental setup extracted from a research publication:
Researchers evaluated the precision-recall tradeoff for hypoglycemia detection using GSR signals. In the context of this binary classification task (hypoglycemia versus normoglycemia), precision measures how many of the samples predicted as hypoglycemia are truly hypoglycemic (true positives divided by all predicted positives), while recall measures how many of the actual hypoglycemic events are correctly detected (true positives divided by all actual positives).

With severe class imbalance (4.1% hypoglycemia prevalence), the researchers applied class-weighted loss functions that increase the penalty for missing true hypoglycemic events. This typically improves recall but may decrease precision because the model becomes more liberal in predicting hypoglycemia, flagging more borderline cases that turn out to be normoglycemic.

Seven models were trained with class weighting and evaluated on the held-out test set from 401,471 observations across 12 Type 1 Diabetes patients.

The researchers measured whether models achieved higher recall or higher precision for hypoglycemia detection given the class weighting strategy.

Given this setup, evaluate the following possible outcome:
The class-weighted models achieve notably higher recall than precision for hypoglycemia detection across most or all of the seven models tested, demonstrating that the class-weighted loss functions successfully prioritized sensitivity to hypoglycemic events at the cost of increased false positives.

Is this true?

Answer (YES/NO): YES